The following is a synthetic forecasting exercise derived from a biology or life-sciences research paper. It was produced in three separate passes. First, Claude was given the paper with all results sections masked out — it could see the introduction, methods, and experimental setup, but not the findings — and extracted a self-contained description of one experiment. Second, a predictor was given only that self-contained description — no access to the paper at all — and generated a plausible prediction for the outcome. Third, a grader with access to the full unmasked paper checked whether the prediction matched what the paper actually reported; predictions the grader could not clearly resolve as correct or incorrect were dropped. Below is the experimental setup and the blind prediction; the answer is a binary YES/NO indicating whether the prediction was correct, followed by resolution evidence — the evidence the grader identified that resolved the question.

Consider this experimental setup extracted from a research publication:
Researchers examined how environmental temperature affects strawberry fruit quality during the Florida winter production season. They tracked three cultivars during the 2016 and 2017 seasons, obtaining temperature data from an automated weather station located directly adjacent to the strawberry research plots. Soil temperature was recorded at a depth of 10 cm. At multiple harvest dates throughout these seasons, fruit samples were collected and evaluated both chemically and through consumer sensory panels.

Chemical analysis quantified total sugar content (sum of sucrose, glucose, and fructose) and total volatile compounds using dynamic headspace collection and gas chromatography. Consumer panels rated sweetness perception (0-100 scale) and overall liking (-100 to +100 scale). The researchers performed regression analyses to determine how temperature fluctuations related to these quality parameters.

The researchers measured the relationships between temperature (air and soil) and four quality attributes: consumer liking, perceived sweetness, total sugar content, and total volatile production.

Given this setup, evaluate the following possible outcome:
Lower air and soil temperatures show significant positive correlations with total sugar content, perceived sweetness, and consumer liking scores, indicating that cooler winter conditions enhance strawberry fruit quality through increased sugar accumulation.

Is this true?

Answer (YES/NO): NO